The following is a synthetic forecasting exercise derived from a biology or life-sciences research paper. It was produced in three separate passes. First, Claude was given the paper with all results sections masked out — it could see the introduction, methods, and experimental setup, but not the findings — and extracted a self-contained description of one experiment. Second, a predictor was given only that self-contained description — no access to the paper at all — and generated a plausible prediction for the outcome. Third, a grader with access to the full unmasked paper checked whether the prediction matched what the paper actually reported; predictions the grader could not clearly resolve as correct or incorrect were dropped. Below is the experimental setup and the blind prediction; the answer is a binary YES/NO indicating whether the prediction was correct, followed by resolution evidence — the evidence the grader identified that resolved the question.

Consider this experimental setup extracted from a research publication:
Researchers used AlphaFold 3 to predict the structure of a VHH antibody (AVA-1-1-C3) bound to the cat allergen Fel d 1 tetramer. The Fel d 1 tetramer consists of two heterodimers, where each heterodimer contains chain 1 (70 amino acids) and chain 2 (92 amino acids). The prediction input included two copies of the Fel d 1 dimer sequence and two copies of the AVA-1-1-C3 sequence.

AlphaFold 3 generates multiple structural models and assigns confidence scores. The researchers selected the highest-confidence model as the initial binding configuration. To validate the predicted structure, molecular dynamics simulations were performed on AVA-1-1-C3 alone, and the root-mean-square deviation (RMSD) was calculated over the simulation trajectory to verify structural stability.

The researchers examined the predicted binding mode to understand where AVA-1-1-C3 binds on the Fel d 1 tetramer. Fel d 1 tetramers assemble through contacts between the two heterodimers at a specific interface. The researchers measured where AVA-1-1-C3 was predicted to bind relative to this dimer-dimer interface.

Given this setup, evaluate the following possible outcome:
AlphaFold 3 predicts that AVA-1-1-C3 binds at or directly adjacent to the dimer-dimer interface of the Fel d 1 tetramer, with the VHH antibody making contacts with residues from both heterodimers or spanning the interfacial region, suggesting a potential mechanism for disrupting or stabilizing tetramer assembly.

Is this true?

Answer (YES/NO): YES